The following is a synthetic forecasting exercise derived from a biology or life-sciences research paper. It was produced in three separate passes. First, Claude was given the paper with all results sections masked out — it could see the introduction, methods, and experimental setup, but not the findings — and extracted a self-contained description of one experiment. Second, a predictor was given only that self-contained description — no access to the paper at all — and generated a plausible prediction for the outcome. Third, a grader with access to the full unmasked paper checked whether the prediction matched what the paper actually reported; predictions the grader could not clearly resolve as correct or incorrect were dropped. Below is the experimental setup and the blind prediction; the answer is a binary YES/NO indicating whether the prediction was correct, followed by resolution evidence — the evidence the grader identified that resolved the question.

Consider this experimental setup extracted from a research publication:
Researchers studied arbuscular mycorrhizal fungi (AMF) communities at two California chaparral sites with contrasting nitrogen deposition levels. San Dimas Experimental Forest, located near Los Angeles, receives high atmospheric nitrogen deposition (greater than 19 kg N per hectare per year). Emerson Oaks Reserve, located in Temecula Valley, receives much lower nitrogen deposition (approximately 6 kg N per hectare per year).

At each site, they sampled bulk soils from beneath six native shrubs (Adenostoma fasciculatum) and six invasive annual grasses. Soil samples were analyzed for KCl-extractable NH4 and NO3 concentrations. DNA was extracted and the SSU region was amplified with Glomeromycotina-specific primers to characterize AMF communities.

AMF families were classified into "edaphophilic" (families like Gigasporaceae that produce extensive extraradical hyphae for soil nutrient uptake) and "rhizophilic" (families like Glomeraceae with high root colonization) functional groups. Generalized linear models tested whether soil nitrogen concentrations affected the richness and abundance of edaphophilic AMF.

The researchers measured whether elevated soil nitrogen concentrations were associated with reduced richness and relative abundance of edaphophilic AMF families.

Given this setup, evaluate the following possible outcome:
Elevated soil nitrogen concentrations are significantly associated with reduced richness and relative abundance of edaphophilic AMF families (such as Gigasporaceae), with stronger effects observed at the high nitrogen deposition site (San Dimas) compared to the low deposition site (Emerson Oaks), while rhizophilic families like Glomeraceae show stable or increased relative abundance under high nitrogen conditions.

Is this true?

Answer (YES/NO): NO